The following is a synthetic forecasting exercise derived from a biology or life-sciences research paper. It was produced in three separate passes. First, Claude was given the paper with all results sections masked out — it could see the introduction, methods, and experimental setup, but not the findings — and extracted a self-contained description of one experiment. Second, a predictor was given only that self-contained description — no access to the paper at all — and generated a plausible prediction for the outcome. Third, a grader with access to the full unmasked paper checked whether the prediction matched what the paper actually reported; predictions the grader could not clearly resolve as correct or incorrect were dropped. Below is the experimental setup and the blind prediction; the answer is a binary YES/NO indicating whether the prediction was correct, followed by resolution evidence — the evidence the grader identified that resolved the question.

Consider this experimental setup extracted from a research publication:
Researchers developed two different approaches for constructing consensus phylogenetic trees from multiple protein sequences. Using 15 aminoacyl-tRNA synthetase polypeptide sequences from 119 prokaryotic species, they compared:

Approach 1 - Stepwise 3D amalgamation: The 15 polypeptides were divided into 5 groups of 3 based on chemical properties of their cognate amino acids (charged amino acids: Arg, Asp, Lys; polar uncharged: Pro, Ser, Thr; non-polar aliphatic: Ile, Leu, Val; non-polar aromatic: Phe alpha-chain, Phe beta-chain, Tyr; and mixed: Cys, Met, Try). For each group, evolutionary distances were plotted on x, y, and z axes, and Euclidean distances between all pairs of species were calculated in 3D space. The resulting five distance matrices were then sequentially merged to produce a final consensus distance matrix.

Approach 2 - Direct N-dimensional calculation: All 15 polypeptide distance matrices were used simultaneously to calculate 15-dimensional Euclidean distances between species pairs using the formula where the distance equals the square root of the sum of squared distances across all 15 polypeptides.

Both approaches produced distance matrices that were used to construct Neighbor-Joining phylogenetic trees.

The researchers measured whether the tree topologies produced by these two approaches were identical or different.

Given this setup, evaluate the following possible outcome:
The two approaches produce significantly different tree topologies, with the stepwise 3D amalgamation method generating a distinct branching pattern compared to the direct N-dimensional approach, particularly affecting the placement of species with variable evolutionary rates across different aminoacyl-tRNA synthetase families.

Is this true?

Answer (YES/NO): NO